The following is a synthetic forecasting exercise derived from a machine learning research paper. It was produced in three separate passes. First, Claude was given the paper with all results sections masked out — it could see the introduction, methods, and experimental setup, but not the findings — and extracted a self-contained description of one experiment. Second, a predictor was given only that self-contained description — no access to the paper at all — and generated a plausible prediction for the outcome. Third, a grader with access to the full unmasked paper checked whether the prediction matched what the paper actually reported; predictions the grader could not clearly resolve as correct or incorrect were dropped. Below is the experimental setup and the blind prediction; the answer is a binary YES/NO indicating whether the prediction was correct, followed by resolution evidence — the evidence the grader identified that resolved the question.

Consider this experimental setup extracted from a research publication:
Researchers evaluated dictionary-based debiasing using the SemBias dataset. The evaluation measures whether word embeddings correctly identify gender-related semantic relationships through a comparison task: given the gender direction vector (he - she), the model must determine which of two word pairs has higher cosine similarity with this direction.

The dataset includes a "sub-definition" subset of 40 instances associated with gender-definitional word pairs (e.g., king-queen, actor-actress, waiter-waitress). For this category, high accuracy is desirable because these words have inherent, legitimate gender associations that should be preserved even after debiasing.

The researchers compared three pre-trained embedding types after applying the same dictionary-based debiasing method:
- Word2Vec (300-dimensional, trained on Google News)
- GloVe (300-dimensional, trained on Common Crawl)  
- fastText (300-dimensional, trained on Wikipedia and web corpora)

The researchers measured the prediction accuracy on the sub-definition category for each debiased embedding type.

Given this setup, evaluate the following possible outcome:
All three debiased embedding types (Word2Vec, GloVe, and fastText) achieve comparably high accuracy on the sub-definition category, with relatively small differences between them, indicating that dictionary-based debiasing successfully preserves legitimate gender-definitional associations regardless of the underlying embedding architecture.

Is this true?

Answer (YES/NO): NO